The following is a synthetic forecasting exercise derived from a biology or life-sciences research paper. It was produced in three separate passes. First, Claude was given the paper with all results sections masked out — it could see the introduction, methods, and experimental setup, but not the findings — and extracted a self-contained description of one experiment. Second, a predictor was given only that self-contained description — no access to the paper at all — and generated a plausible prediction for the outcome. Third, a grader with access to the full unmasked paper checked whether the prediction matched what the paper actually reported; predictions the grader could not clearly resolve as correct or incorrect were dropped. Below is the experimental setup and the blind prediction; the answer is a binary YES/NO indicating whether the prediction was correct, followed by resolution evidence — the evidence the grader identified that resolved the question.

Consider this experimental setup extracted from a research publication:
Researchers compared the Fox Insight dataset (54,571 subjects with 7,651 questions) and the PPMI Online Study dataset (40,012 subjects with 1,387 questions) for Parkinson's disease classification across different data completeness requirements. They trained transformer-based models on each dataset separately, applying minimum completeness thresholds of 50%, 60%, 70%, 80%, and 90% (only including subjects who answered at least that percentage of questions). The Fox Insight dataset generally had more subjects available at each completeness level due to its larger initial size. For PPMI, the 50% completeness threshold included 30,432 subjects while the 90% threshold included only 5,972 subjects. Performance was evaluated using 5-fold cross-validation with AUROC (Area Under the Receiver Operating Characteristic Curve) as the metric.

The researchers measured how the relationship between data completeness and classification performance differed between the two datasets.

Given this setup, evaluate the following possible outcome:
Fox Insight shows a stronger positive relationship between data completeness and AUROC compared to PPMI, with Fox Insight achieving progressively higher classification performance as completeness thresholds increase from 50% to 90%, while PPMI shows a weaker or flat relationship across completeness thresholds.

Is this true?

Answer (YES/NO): NO